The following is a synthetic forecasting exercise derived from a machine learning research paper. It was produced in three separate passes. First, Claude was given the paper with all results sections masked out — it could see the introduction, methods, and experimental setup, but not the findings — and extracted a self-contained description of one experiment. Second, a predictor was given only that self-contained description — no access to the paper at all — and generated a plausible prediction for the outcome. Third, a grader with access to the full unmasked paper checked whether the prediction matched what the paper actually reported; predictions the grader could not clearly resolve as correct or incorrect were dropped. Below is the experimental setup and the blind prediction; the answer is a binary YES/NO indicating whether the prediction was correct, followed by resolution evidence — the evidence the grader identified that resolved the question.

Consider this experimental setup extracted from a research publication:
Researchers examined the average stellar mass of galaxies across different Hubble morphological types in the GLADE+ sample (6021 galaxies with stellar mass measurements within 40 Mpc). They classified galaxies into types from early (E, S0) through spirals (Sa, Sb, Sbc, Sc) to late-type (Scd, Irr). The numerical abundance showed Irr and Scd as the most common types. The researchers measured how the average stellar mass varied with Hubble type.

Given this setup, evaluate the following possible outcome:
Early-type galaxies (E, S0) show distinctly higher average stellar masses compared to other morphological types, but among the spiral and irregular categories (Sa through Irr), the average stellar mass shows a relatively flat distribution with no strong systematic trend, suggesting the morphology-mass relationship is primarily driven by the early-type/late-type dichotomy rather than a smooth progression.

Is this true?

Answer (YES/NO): NO